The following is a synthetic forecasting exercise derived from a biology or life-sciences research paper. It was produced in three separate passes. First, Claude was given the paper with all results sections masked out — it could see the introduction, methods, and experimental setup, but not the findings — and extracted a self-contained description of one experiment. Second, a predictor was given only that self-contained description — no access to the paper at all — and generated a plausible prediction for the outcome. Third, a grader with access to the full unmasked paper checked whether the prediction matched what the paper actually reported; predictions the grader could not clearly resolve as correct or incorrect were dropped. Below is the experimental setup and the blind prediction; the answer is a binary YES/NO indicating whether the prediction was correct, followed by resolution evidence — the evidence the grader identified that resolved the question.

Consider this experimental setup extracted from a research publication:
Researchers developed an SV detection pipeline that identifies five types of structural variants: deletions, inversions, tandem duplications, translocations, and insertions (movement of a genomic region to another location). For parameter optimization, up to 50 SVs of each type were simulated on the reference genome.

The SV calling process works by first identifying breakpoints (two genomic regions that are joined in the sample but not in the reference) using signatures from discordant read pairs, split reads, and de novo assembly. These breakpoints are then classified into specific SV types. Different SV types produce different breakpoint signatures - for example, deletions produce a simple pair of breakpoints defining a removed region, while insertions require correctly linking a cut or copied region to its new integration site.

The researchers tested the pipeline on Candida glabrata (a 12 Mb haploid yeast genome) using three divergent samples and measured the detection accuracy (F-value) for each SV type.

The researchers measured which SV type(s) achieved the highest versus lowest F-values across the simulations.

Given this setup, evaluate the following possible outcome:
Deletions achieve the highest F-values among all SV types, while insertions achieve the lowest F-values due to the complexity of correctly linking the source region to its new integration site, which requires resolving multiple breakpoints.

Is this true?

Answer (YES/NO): NO